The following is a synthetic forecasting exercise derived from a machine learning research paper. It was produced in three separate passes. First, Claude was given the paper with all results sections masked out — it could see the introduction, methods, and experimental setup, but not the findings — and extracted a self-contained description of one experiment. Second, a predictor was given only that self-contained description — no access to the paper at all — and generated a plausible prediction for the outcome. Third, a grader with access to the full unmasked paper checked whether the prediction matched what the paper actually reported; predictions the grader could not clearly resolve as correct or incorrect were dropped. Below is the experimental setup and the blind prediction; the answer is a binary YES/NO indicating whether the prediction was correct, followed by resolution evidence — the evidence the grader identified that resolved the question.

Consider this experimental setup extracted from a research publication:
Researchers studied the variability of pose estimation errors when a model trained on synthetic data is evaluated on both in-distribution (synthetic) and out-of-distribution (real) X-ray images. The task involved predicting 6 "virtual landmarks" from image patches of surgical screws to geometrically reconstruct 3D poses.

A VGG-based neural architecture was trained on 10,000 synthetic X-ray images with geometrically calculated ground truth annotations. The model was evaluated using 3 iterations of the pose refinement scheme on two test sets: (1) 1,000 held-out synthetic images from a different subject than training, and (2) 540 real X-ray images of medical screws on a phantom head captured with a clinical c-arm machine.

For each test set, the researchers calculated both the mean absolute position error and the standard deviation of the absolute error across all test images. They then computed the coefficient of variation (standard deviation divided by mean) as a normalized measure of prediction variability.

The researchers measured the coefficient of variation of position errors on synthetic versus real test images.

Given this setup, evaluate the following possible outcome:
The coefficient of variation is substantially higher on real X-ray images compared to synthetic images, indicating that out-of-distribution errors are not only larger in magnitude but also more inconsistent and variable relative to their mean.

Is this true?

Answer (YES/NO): YES